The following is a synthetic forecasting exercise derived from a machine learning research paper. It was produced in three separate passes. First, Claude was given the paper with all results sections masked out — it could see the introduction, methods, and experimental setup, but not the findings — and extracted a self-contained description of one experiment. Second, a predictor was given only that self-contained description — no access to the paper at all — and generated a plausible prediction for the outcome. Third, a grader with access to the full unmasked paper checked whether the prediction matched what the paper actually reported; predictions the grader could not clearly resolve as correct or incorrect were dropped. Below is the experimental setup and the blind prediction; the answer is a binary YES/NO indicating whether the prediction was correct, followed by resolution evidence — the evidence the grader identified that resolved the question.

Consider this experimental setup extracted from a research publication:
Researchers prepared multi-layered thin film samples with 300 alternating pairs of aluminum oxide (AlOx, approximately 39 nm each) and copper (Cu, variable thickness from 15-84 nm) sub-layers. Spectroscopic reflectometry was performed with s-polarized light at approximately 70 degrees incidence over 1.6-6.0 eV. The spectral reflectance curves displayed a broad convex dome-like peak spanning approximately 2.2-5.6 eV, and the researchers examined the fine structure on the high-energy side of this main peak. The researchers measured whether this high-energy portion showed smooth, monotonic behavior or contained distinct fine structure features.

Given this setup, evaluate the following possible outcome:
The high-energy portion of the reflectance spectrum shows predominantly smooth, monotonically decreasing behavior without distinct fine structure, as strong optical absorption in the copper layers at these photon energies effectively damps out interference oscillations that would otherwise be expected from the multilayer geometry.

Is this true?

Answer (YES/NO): NO